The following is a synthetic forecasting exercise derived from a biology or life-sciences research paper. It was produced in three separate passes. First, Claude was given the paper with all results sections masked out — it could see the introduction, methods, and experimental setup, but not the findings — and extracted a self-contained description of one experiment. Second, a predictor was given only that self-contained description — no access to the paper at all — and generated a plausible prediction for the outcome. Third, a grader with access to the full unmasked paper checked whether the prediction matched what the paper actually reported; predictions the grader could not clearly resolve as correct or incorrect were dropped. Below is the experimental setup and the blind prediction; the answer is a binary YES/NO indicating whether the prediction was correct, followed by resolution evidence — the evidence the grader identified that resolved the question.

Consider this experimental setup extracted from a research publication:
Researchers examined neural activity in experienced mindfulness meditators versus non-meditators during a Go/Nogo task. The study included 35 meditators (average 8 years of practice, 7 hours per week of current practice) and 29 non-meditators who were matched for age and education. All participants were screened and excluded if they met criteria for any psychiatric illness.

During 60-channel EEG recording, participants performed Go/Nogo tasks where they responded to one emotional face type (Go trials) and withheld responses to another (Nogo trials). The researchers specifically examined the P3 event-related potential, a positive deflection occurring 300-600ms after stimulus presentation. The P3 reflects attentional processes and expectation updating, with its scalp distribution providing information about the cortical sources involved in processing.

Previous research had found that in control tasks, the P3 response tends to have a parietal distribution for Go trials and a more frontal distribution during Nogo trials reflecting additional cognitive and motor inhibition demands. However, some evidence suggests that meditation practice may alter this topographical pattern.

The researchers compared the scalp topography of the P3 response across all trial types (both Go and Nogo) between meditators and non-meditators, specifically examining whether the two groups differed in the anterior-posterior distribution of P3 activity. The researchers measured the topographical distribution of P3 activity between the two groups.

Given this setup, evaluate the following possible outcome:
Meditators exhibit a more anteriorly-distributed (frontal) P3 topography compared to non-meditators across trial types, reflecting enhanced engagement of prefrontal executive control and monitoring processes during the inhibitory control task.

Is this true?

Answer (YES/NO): NO